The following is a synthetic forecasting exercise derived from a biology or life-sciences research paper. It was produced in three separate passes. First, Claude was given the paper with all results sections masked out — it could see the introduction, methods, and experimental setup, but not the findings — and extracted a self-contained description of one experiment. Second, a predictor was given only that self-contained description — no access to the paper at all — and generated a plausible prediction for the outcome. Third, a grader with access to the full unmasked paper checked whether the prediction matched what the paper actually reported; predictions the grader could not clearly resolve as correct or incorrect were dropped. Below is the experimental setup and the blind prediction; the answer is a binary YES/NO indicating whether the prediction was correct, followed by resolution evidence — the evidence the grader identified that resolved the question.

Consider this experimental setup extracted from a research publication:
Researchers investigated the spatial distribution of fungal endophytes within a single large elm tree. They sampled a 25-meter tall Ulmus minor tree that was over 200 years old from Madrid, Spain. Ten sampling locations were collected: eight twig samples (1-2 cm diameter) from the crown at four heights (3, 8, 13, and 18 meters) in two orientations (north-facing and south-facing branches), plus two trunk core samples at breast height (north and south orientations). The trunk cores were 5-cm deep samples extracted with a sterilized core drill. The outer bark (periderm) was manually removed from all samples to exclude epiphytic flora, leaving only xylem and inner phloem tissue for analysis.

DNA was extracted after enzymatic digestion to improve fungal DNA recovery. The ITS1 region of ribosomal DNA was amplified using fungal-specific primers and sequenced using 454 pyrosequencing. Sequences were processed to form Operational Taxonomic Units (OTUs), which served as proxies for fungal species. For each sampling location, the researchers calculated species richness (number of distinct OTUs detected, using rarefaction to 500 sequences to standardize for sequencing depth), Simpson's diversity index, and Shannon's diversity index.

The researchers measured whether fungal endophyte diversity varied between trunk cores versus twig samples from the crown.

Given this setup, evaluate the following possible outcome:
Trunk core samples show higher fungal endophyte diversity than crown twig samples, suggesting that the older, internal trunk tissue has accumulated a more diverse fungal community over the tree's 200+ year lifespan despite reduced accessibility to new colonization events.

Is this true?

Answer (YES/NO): NO